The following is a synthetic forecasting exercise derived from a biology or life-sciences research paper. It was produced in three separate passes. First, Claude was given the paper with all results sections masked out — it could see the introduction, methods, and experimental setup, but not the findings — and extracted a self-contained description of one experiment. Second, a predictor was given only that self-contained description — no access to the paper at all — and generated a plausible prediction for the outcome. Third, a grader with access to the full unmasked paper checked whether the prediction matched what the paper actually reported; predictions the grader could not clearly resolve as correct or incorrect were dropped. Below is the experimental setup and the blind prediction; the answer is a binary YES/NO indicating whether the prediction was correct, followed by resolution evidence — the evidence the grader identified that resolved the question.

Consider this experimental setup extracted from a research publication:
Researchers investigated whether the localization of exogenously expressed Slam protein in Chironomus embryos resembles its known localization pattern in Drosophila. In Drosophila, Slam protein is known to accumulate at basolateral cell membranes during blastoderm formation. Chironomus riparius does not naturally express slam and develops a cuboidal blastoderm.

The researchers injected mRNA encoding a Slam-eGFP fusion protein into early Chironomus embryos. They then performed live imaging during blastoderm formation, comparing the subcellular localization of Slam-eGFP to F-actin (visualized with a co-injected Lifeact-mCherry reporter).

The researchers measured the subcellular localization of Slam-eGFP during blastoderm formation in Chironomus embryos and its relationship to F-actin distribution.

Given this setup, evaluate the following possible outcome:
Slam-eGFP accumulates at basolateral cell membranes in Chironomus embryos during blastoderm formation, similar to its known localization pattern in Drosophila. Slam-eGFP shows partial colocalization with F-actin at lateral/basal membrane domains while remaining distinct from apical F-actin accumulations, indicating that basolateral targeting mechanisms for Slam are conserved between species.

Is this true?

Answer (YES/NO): YES